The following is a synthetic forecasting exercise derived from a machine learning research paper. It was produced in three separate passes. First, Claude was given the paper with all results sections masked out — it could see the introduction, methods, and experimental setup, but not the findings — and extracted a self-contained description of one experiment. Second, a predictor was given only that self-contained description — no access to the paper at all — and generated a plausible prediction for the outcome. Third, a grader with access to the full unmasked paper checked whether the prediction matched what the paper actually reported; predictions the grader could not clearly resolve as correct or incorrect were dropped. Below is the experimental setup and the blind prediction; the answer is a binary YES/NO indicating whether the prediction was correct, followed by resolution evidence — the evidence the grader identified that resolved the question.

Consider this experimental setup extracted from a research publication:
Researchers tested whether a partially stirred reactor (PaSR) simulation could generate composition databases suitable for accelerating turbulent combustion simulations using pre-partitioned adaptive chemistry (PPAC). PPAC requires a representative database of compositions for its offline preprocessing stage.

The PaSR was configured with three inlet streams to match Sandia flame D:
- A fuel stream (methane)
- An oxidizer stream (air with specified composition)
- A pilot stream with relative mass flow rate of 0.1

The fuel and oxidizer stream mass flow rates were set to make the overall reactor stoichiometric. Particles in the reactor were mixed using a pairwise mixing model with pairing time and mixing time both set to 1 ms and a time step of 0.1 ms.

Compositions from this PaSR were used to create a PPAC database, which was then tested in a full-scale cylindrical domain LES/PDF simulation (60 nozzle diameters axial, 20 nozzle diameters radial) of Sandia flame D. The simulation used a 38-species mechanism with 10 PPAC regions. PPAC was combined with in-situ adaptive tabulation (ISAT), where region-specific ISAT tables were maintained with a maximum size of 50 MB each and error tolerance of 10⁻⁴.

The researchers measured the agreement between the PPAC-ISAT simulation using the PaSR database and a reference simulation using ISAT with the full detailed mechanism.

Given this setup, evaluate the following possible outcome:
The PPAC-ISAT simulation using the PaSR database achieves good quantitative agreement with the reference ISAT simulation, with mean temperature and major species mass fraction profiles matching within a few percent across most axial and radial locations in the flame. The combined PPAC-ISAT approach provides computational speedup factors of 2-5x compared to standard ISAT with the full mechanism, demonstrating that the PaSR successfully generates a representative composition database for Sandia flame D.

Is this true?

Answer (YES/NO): NO